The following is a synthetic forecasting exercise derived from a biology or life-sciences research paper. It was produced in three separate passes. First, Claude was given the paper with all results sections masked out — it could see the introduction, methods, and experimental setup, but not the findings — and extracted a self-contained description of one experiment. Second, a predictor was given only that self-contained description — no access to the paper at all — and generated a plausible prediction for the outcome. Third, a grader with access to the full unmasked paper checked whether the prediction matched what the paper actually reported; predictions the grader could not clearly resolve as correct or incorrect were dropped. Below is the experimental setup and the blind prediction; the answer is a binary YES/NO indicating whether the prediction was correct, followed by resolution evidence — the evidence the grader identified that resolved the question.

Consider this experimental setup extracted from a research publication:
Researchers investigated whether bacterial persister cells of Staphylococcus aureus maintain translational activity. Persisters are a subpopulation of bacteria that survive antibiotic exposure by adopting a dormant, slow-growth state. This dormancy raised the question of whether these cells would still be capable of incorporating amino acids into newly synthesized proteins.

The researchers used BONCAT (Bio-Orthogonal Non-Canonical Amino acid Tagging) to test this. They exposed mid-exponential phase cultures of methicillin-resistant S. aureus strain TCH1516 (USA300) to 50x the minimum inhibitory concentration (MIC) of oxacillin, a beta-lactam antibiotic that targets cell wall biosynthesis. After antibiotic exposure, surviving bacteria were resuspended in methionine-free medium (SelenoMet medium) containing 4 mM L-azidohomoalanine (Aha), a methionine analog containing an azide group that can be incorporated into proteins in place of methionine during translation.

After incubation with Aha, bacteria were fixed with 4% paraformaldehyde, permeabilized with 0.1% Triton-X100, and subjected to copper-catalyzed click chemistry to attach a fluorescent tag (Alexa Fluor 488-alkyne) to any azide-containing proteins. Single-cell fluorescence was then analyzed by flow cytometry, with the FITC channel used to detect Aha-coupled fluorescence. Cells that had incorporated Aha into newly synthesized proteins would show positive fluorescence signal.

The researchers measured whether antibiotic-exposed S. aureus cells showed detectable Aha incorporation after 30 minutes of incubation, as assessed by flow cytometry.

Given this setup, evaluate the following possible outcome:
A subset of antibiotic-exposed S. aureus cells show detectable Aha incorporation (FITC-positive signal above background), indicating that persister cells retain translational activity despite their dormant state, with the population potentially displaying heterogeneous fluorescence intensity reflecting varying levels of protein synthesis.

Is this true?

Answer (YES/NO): NO